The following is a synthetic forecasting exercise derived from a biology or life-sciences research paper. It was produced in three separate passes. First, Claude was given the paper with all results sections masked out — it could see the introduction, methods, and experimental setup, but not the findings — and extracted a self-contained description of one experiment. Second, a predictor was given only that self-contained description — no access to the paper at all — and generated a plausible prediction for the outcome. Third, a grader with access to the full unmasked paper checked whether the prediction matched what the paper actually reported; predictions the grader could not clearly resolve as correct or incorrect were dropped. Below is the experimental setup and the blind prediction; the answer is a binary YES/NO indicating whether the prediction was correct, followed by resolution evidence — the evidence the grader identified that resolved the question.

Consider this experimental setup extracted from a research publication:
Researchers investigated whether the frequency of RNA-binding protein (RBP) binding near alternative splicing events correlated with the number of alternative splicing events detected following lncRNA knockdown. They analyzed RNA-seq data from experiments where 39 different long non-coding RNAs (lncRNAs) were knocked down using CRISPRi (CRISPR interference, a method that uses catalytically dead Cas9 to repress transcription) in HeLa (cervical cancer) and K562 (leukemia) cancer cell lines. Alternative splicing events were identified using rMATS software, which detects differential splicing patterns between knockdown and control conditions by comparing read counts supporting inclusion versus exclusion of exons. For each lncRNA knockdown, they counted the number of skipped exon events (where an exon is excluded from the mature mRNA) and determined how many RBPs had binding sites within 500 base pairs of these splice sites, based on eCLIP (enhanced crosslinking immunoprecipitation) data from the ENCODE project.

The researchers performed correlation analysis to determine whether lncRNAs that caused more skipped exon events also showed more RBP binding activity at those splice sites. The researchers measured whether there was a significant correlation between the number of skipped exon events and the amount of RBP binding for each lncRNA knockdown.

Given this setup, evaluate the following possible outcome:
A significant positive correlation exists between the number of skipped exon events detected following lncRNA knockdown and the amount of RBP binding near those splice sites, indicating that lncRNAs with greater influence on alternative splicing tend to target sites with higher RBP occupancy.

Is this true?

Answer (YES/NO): NO